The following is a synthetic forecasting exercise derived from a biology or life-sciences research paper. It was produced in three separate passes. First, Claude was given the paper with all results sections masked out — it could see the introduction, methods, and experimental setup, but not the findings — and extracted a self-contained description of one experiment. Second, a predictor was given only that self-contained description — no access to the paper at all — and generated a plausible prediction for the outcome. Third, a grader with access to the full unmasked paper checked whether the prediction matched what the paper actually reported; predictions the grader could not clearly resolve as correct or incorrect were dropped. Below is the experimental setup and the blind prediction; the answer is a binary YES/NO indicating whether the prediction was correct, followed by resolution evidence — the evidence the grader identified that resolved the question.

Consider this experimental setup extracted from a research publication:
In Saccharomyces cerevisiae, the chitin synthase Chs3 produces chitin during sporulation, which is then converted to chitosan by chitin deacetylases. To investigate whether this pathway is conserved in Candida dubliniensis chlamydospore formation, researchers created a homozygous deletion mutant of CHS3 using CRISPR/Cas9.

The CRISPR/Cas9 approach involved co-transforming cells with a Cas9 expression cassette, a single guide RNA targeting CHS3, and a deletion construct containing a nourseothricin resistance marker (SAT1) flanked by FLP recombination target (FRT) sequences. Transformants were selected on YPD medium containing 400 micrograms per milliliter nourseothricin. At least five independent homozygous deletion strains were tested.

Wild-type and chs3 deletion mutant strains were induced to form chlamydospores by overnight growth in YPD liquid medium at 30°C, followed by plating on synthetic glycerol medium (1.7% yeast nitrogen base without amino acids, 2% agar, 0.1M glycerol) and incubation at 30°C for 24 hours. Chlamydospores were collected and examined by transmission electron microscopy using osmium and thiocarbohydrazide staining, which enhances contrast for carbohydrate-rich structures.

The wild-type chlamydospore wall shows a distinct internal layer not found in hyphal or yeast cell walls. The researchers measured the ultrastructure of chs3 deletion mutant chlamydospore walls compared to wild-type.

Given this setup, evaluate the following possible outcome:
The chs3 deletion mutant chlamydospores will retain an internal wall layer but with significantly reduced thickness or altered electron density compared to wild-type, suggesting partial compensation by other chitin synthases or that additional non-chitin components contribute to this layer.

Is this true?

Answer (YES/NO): YES